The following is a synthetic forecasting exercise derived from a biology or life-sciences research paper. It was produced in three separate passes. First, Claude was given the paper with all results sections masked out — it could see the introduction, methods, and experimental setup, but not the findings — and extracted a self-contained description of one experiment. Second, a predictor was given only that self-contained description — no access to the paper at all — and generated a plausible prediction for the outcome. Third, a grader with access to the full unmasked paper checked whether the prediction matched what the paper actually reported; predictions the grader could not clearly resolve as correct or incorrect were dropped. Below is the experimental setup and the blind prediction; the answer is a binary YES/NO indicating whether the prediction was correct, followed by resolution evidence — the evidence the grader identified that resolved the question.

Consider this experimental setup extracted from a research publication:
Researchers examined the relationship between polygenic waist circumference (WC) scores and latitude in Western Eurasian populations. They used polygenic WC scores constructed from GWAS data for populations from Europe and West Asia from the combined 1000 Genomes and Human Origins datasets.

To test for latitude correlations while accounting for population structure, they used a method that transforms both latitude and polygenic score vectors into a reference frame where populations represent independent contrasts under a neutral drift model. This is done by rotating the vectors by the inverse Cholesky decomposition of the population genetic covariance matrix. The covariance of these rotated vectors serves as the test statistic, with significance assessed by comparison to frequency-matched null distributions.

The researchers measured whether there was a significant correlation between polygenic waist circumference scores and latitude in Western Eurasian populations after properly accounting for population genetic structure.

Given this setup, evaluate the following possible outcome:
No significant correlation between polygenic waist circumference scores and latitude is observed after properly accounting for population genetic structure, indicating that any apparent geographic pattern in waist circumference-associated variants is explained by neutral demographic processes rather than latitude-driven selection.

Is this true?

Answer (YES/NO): YES